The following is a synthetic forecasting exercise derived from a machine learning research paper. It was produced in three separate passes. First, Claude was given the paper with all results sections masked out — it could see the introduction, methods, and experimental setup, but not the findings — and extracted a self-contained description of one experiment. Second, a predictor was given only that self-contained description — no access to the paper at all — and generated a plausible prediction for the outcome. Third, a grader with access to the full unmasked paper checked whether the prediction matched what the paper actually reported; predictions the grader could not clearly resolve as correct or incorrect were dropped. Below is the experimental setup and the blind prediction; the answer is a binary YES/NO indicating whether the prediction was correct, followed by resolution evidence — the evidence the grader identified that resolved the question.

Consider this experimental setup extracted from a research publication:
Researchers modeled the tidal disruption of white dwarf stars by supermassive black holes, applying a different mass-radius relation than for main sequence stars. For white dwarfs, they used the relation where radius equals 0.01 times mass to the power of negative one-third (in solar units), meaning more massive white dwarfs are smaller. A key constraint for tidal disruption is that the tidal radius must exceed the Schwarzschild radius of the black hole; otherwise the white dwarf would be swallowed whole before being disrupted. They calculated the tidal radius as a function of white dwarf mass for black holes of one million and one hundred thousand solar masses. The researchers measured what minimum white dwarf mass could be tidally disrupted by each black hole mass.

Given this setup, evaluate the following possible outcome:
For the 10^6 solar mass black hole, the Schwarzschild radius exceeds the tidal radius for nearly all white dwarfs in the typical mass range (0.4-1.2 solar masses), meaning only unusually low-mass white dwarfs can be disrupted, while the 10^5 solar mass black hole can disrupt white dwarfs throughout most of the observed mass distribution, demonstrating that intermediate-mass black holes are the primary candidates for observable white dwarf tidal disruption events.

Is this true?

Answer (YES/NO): NO